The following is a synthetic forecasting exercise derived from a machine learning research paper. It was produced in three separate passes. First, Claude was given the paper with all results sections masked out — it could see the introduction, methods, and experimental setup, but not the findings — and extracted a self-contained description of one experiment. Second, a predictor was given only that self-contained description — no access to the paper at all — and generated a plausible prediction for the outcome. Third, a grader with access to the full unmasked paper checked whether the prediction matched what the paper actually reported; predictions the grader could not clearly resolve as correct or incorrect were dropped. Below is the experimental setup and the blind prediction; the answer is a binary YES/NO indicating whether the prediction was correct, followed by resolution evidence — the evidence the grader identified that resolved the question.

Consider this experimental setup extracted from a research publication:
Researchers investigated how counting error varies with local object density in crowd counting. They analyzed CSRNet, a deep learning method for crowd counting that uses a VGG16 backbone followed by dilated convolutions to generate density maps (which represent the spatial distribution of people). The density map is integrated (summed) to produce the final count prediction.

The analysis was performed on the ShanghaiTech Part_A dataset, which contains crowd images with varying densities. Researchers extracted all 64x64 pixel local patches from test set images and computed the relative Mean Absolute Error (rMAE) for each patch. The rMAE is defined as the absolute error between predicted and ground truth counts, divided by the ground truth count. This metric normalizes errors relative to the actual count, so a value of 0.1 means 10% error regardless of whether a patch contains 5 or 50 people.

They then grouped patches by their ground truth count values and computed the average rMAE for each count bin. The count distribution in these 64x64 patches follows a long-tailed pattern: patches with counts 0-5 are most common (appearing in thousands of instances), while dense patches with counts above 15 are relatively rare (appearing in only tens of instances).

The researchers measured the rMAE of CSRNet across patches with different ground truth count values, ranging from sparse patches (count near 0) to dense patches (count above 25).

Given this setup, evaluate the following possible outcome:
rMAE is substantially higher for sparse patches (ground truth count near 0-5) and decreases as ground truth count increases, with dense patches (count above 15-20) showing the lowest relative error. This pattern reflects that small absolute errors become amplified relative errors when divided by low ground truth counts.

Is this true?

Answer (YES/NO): NO